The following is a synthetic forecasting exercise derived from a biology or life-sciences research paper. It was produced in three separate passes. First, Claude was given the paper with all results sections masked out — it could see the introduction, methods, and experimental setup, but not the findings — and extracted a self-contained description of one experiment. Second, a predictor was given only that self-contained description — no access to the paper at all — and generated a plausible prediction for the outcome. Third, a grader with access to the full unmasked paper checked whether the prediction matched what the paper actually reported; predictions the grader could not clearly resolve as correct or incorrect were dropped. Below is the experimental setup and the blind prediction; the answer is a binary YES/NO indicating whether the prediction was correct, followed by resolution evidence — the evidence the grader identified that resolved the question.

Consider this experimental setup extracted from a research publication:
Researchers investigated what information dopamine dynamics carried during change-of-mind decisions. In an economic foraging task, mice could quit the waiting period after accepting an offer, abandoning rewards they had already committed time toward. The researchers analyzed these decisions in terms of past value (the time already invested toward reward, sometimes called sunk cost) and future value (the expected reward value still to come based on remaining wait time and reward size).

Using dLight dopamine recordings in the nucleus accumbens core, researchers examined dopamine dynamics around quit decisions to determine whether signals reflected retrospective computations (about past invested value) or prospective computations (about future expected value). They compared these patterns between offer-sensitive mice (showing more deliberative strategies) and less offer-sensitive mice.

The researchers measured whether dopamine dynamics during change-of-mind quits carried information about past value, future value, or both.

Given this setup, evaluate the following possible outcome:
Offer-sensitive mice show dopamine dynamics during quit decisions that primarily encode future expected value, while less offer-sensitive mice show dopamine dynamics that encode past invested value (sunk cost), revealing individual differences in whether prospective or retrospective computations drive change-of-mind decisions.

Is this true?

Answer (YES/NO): NO